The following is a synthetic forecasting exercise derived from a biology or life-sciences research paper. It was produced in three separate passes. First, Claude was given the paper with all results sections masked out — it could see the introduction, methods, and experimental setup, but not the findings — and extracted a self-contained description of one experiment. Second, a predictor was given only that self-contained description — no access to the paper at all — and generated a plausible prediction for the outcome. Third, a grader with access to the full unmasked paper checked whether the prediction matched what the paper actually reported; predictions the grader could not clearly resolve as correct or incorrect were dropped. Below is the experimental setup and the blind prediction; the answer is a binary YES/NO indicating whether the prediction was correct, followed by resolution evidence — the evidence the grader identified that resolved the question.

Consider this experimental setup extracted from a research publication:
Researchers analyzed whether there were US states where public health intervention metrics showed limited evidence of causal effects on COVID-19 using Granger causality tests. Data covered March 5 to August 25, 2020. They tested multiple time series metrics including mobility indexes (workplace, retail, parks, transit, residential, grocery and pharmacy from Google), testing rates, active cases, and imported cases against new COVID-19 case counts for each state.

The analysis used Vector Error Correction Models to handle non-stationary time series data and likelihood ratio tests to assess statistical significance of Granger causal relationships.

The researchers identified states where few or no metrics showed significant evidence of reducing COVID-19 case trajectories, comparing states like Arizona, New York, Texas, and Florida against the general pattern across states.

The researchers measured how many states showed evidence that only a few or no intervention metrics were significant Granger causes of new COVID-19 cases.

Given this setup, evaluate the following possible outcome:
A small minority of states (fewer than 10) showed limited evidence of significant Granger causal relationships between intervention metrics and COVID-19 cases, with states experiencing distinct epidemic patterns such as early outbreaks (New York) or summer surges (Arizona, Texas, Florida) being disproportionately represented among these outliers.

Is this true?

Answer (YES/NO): YES